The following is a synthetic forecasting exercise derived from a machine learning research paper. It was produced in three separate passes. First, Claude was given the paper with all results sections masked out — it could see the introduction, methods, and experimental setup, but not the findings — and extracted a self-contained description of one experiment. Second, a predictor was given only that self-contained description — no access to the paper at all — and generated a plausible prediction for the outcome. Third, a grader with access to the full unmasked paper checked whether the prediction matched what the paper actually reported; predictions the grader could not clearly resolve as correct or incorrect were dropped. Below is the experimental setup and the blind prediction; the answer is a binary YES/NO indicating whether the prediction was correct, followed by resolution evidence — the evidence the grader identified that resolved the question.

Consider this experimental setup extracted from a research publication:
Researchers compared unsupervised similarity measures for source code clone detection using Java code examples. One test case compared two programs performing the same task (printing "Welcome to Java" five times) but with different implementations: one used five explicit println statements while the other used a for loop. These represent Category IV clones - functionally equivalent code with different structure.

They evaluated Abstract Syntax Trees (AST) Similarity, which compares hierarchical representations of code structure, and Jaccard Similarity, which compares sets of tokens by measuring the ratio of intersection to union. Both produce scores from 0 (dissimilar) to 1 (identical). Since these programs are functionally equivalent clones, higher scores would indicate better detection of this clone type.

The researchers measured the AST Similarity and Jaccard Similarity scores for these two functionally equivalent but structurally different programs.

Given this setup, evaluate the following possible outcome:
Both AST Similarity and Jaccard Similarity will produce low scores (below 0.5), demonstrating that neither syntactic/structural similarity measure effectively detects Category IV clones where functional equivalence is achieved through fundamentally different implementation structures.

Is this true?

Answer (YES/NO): NO